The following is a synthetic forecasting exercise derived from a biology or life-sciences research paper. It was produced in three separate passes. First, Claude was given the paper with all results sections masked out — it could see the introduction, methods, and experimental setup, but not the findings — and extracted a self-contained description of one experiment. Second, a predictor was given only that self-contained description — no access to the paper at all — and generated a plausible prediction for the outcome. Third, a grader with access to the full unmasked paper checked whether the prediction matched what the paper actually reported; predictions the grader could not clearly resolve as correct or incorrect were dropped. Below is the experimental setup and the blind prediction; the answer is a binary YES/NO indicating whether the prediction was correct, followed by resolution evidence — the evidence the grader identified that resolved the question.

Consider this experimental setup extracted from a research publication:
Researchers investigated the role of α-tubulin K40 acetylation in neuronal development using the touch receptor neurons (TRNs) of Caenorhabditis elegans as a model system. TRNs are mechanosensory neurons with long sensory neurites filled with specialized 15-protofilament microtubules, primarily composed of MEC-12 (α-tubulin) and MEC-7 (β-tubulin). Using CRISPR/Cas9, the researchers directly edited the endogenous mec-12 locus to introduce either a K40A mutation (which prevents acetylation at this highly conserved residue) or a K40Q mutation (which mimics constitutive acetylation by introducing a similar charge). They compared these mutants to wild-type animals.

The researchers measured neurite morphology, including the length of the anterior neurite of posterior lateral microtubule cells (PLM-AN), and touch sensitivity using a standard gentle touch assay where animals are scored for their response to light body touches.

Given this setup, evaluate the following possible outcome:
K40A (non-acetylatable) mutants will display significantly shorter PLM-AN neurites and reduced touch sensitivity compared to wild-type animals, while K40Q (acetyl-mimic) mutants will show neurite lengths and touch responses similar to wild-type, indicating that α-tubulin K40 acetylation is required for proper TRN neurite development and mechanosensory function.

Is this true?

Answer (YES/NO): NO